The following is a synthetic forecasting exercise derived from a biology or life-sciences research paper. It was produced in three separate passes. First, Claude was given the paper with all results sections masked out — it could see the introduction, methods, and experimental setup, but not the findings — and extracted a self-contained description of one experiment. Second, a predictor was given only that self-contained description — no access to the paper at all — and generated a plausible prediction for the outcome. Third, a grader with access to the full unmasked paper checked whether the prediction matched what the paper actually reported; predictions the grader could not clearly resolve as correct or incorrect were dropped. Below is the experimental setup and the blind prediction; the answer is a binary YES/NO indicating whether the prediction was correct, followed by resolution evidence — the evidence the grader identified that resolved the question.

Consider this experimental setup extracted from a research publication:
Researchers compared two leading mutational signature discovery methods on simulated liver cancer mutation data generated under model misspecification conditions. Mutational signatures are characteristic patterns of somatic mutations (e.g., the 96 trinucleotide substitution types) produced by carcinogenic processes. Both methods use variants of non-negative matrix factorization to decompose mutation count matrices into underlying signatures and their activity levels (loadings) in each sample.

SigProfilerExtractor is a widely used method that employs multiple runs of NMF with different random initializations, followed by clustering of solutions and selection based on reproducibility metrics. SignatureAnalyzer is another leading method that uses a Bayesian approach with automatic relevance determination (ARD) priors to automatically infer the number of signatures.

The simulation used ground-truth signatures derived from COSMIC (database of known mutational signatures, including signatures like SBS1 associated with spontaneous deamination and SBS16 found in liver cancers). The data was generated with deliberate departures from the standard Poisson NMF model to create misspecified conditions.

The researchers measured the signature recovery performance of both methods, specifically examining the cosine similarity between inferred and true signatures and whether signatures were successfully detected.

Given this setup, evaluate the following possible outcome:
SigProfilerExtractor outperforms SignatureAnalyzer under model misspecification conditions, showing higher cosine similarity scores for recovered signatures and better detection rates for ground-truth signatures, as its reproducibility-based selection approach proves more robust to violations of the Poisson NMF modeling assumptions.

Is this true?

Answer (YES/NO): YES